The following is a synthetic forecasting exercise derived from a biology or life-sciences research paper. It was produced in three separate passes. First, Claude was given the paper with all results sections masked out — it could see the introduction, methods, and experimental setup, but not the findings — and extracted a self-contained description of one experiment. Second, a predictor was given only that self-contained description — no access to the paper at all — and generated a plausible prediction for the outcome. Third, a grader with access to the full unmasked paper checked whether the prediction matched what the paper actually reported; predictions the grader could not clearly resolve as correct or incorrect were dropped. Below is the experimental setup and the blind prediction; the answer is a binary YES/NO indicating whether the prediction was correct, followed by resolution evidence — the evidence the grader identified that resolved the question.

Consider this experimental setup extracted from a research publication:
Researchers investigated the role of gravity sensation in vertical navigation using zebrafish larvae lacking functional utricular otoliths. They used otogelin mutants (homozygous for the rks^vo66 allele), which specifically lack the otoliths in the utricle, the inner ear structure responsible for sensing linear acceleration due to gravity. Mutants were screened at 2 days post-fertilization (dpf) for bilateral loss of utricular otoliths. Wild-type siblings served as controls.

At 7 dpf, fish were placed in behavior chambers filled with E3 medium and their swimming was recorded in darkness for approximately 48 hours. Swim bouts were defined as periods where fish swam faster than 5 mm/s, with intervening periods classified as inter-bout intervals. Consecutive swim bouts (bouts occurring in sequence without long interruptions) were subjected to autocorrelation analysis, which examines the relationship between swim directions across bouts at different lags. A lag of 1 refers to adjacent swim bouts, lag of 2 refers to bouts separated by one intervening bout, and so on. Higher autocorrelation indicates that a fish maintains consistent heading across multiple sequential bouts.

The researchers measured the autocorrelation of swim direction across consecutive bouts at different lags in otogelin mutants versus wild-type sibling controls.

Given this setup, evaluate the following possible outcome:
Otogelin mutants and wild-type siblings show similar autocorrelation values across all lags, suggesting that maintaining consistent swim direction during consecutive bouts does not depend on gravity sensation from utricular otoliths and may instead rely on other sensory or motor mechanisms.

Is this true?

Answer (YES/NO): NO